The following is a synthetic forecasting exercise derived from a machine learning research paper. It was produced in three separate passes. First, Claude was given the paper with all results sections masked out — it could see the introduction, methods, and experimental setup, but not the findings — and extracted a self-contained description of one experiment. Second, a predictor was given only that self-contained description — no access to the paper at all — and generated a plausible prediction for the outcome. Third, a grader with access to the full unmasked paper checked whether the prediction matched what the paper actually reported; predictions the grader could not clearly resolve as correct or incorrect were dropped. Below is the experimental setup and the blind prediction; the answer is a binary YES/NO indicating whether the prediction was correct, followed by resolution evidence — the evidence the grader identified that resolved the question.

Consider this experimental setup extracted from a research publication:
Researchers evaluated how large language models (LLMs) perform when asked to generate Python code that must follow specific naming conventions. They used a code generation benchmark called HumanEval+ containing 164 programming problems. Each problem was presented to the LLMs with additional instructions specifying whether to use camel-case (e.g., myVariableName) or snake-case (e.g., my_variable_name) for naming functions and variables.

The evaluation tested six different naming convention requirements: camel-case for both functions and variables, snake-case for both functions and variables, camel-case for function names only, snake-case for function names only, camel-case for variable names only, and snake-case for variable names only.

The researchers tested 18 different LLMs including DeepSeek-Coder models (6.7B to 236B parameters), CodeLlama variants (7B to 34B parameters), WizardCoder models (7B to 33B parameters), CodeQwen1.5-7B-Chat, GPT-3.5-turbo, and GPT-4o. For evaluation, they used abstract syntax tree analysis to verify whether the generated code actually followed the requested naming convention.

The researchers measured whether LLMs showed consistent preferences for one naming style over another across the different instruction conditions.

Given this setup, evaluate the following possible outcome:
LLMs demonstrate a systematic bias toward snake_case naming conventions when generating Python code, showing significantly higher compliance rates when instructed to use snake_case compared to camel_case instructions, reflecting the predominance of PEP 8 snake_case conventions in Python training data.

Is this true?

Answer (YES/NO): YES